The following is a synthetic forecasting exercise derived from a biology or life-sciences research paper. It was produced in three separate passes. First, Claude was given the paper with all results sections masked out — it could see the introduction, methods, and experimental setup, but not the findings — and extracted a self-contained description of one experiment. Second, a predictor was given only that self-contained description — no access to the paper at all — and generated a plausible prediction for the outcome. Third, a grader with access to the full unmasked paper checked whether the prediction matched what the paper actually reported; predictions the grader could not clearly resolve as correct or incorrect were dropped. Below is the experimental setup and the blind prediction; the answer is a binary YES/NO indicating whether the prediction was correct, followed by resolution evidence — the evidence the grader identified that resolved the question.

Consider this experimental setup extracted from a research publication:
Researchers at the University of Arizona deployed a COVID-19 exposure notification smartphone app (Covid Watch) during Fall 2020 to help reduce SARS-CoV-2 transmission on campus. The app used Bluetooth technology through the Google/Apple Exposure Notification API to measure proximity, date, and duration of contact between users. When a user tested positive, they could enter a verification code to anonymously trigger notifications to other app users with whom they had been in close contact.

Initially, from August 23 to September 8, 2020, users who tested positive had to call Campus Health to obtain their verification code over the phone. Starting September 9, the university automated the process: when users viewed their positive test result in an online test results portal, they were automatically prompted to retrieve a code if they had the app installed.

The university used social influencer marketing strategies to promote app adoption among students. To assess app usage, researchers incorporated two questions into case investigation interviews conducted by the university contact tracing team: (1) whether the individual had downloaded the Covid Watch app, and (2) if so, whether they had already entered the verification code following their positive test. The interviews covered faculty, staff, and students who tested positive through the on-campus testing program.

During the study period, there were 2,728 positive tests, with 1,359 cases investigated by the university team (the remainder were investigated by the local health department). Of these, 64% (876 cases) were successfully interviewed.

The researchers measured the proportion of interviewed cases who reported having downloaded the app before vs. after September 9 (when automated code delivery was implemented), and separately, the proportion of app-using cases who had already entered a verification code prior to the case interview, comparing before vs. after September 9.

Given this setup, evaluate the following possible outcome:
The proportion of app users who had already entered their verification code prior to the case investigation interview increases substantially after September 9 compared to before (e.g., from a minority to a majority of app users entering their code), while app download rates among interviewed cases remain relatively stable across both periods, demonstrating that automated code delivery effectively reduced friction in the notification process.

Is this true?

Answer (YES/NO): YES